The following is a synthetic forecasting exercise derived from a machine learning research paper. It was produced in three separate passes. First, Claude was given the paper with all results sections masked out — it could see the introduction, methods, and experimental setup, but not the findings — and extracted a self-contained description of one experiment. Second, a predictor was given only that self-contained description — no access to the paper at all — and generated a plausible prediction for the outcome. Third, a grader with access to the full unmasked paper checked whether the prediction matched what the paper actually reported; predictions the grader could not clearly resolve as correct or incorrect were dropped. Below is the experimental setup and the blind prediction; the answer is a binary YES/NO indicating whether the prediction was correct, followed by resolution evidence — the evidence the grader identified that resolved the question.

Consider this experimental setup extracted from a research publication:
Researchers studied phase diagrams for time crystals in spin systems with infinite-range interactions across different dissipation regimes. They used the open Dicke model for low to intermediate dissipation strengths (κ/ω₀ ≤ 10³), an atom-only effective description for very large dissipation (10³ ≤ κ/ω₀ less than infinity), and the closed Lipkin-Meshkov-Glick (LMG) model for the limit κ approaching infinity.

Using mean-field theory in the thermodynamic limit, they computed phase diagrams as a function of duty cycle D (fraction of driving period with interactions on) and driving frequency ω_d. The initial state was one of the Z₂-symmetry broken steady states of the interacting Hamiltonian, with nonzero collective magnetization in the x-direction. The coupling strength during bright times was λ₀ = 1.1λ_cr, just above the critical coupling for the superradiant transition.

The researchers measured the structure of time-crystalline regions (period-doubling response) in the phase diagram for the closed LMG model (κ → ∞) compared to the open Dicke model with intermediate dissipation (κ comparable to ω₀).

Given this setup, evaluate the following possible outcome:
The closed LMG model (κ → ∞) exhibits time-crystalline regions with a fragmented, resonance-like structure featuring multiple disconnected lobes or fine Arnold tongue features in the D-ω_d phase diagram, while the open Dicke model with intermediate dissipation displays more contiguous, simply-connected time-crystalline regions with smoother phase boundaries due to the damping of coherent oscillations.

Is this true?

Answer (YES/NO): YES